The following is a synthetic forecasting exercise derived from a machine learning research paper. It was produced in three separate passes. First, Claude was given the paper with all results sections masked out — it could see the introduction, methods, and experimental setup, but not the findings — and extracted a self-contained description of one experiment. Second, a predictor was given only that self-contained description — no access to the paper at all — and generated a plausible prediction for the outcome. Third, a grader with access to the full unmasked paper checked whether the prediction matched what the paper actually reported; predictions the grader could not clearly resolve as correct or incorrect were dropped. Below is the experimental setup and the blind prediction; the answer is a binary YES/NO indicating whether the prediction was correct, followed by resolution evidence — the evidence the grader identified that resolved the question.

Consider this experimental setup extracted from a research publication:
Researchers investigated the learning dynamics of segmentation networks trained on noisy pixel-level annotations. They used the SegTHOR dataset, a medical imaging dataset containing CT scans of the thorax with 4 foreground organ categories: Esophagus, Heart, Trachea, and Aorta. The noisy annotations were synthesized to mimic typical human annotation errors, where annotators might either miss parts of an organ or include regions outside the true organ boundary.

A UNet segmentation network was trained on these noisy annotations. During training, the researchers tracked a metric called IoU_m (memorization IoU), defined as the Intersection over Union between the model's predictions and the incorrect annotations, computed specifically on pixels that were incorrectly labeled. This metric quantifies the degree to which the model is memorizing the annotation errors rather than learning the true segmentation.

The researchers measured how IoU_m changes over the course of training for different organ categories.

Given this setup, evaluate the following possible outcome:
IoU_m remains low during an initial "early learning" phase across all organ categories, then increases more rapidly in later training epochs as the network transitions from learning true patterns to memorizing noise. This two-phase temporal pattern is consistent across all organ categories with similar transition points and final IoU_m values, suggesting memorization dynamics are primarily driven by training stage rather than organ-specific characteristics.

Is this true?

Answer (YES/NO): NO